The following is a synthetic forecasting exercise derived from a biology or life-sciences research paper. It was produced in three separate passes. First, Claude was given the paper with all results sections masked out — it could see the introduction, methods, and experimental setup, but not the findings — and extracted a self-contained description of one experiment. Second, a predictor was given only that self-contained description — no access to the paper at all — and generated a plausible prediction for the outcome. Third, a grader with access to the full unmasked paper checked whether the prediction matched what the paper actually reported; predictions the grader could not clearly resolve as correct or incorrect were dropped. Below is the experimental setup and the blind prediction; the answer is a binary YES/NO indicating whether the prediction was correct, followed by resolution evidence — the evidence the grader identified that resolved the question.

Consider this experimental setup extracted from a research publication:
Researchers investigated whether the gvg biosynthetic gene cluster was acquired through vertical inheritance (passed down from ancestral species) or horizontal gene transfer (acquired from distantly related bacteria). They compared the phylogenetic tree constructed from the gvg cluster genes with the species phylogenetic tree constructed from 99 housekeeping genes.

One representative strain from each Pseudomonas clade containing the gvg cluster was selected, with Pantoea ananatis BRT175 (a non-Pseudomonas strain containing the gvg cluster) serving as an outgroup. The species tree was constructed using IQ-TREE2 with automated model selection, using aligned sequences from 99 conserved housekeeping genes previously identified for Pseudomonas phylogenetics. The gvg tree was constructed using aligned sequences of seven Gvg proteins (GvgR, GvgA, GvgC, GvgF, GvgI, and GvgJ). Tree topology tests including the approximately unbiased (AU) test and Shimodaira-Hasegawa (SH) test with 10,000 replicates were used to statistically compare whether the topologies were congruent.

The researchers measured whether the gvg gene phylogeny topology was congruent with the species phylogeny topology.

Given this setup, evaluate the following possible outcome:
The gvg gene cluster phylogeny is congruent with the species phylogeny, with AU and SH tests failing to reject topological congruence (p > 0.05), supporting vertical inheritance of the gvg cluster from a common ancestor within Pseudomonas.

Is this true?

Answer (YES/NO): NO